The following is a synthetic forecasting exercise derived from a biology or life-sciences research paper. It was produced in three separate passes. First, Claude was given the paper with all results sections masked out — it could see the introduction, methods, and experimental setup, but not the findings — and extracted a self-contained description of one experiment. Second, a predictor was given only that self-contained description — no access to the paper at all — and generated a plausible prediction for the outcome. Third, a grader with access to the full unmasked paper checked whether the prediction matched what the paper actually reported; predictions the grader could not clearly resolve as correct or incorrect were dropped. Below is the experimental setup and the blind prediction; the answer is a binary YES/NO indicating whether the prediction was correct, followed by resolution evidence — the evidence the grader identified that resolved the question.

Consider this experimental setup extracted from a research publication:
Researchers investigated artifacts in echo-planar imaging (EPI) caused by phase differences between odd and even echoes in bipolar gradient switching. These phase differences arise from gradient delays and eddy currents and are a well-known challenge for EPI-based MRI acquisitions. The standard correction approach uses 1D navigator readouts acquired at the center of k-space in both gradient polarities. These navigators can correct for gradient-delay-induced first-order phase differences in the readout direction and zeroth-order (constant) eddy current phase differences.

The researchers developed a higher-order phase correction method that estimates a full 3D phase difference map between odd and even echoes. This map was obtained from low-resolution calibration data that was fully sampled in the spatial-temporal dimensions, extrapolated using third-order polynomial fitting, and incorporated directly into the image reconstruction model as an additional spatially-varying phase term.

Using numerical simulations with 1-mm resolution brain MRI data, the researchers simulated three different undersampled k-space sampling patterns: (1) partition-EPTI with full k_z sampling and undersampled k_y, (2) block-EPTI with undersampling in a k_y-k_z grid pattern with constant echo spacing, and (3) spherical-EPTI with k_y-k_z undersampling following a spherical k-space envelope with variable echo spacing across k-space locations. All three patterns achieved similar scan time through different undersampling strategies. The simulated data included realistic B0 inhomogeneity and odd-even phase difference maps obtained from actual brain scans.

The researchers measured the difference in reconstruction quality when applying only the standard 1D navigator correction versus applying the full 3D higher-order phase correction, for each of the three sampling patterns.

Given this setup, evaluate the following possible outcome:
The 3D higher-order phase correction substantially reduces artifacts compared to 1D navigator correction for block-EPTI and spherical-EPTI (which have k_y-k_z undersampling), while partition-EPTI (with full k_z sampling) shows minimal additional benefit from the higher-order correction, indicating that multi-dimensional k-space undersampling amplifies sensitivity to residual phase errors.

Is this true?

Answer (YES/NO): NO